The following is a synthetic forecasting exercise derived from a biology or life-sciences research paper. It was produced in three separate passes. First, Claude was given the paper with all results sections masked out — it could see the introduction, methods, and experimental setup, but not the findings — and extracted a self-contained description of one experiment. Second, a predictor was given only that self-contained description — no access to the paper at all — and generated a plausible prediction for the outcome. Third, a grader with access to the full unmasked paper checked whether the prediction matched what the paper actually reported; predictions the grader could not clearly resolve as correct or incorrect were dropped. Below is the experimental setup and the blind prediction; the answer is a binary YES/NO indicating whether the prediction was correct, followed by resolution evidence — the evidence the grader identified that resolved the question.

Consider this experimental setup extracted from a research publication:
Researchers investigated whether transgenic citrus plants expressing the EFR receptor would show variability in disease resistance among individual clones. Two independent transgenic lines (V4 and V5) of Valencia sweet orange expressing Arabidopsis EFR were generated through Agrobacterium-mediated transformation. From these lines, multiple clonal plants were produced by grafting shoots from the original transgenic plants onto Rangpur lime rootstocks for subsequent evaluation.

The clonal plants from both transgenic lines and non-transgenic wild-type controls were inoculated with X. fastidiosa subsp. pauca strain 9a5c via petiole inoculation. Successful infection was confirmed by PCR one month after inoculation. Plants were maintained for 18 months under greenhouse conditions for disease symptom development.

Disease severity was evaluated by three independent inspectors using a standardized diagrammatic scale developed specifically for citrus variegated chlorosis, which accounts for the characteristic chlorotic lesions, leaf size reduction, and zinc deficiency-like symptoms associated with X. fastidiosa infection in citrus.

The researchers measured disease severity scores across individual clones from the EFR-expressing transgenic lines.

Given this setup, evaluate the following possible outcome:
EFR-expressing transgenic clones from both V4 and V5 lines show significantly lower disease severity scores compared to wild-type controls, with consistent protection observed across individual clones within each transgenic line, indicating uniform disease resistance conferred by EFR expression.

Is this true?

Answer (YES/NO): NO